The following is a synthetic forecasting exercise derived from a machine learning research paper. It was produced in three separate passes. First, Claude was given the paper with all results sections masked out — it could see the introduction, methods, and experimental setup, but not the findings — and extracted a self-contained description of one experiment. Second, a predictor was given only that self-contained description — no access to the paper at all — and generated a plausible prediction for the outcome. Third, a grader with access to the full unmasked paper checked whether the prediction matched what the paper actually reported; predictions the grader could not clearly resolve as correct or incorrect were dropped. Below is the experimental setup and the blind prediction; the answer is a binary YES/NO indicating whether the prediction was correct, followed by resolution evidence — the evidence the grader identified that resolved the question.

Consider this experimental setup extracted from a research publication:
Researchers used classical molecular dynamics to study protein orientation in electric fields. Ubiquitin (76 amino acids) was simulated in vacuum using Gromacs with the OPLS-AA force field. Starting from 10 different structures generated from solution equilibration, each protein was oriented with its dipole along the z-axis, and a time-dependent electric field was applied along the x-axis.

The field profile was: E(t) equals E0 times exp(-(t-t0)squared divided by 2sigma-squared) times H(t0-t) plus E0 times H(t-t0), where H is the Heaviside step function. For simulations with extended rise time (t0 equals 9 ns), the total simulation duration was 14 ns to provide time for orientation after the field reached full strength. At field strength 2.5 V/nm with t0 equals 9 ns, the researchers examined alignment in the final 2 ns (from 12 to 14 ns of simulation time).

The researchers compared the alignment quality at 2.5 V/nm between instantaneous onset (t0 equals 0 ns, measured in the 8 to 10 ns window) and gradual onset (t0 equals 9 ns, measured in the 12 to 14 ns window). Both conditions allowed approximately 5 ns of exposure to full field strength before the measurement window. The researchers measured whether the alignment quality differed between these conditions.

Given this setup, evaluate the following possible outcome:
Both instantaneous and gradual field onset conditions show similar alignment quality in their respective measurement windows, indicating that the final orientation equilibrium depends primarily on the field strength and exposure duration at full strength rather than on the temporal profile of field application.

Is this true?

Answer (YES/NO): YES